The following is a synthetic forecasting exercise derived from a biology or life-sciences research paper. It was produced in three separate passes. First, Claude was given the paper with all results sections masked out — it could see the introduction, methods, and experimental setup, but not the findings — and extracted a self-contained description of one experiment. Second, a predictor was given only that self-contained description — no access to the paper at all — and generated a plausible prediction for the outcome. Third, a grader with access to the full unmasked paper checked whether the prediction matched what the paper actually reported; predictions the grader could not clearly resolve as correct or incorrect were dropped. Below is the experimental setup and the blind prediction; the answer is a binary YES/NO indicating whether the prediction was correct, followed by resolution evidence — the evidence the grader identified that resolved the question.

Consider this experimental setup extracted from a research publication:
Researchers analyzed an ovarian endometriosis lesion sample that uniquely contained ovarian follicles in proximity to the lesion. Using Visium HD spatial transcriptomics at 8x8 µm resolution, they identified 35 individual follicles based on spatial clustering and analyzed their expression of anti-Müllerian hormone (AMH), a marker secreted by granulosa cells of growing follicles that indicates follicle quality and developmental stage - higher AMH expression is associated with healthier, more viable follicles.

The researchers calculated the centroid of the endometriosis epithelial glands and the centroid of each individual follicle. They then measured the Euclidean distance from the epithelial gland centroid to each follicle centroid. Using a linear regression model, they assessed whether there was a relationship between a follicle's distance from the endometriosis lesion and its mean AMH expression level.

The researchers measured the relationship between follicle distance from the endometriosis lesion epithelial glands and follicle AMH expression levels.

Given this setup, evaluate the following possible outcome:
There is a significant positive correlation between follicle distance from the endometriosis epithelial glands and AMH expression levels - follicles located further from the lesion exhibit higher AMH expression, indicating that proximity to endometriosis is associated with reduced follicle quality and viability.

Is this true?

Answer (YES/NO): YES